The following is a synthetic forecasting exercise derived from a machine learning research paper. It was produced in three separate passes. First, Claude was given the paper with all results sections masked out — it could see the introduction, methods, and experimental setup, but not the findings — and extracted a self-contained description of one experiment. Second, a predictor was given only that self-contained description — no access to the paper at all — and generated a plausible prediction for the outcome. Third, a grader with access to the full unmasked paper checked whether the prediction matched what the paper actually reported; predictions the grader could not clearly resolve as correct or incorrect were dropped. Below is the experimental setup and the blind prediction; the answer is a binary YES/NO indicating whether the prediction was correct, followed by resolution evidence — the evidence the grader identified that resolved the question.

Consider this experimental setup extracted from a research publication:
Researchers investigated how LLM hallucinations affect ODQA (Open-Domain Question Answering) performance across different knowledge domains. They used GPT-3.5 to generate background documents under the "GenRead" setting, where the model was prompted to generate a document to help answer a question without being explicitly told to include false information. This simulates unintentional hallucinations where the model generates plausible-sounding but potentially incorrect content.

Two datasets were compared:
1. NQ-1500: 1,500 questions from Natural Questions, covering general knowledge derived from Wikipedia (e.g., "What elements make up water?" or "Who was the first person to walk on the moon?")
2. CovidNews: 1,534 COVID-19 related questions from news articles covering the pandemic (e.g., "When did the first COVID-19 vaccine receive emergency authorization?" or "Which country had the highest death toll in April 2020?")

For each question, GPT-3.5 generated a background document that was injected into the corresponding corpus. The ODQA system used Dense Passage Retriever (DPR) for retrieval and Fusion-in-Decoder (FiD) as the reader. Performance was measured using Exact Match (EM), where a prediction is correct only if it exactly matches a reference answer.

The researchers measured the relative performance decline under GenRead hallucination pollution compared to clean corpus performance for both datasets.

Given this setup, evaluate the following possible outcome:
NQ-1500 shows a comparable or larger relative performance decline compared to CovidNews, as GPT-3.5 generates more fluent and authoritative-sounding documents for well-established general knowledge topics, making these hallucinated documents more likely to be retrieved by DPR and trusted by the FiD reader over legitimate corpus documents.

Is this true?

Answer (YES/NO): NO